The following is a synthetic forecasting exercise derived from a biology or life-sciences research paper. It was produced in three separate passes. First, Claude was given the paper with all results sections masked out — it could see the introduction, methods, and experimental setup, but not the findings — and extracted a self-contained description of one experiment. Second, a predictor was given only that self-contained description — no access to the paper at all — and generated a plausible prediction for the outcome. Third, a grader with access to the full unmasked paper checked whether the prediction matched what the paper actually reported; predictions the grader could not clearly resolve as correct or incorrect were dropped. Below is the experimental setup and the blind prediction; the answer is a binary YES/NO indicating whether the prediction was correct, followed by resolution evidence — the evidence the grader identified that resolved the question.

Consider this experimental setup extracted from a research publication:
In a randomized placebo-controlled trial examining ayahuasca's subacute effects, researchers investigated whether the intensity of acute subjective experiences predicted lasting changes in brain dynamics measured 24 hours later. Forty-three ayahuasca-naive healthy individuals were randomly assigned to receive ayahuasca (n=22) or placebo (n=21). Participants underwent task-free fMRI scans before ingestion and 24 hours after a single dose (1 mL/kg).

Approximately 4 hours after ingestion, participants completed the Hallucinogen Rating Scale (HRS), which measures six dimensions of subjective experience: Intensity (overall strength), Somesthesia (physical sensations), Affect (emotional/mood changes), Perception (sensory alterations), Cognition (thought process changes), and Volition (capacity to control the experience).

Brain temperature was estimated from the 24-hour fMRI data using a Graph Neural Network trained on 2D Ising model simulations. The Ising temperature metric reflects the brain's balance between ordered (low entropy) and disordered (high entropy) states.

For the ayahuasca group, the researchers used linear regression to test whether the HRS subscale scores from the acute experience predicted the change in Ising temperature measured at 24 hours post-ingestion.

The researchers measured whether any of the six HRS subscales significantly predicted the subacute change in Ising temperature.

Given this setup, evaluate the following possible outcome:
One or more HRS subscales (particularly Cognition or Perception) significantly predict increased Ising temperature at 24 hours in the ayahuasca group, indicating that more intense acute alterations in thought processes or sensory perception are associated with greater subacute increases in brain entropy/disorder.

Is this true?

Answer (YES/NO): NO